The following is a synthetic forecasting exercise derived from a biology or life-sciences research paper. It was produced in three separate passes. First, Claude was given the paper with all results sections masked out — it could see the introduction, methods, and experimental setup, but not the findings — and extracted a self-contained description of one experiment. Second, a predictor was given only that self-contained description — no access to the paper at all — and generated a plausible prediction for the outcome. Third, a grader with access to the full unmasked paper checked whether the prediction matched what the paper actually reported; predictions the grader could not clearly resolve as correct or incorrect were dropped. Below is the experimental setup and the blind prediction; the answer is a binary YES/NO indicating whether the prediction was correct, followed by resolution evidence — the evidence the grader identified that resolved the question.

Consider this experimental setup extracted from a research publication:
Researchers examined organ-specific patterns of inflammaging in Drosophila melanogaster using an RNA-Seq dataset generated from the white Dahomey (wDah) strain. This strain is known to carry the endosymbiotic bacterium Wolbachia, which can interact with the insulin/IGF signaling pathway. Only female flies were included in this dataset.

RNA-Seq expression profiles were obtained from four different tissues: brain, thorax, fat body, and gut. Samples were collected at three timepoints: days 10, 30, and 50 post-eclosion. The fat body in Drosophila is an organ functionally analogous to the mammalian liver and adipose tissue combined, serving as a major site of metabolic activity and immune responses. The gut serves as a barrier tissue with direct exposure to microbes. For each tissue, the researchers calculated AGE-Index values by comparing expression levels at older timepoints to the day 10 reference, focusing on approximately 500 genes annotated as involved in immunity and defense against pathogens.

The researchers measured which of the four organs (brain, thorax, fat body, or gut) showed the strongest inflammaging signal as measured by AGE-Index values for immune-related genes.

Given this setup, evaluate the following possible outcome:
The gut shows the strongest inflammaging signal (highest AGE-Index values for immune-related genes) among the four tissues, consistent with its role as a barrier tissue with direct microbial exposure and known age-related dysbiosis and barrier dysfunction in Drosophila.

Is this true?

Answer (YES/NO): NO